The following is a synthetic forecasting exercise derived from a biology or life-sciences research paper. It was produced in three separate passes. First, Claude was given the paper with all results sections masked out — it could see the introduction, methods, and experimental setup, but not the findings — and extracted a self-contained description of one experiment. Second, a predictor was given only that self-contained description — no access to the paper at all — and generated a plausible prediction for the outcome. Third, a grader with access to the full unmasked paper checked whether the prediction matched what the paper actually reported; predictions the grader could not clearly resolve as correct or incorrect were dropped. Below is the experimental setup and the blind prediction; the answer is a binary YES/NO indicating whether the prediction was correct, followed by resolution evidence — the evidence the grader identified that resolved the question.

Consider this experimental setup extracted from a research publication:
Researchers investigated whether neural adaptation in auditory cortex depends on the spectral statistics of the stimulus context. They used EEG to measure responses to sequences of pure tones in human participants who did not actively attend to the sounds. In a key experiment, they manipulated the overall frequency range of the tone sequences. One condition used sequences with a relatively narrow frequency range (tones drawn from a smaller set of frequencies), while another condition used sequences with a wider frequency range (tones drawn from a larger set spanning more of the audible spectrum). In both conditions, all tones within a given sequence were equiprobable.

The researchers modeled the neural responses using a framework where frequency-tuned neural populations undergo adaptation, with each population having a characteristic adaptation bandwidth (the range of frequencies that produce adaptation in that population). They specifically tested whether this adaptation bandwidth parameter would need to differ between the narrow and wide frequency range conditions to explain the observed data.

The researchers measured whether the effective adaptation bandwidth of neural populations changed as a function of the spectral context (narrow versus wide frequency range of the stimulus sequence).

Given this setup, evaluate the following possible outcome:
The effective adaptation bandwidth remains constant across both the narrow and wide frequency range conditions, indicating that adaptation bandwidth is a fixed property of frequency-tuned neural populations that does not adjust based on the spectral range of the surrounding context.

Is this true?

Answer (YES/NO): NO